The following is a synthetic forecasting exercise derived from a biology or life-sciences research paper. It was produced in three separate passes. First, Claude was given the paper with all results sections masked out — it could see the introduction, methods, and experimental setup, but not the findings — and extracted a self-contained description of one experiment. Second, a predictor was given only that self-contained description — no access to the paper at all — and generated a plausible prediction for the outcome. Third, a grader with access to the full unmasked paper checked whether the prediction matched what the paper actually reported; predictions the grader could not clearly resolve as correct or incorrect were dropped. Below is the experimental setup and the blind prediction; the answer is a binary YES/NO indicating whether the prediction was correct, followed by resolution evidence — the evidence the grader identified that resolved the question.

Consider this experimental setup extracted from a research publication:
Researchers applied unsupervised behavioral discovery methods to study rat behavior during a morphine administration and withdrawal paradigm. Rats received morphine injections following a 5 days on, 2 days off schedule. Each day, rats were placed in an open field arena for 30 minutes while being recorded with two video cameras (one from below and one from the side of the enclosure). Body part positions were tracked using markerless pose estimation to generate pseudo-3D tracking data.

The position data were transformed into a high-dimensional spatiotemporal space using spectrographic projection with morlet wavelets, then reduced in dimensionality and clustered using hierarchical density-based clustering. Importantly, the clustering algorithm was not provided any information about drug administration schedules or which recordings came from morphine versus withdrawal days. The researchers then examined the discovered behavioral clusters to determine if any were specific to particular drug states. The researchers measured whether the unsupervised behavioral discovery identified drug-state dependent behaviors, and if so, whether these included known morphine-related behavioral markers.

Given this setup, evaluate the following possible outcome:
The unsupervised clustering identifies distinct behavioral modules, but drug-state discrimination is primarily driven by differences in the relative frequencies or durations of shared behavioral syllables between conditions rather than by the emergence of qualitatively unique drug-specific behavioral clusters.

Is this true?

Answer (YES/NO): NO